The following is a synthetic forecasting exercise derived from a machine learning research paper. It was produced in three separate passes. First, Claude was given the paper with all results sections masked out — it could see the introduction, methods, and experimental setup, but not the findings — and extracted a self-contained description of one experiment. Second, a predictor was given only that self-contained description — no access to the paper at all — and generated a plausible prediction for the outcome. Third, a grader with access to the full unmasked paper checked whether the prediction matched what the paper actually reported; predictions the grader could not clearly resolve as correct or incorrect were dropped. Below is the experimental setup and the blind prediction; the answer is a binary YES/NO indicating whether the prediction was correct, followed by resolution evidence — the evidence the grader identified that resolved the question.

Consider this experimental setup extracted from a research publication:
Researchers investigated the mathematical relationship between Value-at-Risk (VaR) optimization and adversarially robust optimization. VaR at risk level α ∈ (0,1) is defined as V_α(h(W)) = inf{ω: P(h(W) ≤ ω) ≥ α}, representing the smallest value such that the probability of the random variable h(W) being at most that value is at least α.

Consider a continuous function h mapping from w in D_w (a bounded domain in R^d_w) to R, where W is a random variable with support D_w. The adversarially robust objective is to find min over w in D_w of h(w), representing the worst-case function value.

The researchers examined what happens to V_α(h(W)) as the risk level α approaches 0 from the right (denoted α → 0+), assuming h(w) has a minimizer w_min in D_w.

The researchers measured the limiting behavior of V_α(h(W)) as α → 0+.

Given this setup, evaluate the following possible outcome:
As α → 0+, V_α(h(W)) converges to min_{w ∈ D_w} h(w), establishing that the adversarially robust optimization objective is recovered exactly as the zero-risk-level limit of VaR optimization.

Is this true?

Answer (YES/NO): YES